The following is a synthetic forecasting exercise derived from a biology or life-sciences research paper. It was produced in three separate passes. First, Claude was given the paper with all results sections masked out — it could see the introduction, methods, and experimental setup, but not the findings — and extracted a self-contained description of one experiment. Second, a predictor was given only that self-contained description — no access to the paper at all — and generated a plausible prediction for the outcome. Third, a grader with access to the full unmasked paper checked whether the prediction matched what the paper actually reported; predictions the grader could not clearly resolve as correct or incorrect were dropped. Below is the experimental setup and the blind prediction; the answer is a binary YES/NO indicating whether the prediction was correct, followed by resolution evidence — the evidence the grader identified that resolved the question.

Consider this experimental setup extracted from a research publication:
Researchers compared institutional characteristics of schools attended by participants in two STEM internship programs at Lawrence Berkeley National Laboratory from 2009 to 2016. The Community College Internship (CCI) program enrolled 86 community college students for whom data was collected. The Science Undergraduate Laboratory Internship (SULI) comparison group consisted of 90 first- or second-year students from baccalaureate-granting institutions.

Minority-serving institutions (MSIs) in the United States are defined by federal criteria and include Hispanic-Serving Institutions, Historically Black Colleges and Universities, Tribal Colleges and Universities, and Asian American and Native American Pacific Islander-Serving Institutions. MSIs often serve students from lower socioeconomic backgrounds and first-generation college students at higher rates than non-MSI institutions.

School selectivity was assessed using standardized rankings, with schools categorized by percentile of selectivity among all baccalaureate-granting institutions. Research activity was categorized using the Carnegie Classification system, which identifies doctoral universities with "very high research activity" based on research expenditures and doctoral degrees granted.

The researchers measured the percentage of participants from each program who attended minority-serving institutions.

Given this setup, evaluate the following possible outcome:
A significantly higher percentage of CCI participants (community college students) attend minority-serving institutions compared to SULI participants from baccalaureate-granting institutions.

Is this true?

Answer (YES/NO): YES